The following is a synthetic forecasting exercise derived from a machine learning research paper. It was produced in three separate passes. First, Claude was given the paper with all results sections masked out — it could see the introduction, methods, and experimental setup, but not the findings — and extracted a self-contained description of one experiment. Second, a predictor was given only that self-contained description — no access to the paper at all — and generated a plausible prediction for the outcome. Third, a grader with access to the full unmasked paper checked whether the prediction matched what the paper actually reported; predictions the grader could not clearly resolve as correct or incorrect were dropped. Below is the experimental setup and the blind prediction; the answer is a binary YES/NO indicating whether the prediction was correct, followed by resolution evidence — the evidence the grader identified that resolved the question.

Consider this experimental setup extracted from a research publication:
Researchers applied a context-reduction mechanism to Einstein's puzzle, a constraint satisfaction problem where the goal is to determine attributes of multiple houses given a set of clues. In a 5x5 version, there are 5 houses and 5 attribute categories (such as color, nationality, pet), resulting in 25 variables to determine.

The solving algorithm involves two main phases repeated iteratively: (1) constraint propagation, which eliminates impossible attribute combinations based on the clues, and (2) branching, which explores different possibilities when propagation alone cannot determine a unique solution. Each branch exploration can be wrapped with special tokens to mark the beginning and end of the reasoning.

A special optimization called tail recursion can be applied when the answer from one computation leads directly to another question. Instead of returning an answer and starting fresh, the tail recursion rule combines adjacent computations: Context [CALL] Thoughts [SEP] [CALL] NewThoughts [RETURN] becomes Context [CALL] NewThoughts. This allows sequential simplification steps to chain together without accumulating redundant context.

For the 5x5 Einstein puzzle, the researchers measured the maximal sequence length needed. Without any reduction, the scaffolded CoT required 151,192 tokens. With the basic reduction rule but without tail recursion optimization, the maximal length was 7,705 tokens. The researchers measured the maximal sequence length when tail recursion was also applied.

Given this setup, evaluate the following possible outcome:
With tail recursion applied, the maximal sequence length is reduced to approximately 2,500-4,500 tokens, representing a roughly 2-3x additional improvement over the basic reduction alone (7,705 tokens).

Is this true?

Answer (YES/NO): YES